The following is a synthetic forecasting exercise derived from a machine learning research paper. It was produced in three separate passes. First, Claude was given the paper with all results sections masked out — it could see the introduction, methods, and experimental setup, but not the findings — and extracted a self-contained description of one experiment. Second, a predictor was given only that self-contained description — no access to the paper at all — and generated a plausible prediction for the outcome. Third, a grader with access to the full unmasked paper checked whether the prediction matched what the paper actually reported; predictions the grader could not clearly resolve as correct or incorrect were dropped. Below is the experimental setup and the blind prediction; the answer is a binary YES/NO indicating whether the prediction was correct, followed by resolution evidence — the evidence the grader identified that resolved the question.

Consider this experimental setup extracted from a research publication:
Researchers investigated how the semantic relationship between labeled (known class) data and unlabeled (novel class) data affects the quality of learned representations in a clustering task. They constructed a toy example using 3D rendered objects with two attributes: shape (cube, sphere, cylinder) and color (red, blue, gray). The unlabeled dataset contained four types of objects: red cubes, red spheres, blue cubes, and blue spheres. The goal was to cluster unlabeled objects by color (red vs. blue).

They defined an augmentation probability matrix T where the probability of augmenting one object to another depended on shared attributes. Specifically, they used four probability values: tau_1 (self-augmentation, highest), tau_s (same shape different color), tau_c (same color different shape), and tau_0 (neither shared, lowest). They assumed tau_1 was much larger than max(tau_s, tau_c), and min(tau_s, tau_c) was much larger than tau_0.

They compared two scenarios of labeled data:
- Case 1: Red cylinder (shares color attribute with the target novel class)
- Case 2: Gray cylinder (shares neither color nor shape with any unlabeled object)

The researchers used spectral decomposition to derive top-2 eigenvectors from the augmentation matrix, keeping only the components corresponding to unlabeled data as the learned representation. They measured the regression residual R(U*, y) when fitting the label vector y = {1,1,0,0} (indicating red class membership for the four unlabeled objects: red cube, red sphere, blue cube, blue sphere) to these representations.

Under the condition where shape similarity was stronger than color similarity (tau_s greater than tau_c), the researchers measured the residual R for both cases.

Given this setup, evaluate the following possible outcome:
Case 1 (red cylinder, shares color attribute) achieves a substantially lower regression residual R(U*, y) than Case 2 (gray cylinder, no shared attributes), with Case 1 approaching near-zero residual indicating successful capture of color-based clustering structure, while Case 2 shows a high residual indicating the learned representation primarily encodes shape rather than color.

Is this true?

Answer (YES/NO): YES